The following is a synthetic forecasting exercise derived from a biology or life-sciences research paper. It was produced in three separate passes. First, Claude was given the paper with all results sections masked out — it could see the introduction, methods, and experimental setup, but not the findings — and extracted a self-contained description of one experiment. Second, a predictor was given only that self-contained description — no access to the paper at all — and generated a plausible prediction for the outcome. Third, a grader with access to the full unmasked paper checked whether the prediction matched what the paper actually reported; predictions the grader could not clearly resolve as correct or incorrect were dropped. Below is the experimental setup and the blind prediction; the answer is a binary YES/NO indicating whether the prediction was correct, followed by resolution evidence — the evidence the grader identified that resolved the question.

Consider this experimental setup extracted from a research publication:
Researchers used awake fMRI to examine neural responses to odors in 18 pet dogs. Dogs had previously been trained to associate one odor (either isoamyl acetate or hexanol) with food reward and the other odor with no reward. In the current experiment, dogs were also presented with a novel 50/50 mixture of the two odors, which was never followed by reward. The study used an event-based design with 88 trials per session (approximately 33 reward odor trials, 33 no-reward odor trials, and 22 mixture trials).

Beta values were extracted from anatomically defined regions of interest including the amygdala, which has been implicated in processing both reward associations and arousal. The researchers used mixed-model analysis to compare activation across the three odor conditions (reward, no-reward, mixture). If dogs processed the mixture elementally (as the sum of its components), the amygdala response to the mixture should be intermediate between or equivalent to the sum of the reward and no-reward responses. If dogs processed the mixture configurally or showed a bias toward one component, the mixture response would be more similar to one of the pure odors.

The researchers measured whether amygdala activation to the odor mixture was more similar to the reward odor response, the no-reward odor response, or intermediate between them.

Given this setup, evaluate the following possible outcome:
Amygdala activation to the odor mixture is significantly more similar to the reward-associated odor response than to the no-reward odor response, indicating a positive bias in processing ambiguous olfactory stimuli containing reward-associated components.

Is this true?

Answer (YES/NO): NO